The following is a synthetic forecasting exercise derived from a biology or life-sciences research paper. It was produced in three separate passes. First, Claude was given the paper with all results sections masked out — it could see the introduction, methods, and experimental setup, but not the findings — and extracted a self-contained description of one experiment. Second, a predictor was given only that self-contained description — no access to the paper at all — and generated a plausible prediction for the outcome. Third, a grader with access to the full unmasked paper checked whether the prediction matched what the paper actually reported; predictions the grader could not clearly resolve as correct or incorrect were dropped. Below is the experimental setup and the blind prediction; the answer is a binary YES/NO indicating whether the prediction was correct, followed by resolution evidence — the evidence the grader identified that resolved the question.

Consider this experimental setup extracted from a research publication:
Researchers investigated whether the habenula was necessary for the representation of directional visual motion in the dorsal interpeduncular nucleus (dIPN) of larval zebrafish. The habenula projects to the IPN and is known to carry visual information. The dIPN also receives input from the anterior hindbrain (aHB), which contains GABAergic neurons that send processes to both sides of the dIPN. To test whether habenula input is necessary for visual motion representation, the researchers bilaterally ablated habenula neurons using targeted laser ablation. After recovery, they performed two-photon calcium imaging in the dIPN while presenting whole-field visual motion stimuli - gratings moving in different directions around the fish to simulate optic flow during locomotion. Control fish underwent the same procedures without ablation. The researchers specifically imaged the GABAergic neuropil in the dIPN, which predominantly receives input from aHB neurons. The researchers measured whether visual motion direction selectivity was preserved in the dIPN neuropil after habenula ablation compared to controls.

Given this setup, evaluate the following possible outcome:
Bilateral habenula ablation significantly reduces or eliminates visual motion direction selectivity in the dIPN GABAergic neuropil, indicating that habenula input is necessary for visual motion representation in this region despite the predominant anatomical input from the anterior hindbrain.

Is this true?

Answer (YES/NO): NO